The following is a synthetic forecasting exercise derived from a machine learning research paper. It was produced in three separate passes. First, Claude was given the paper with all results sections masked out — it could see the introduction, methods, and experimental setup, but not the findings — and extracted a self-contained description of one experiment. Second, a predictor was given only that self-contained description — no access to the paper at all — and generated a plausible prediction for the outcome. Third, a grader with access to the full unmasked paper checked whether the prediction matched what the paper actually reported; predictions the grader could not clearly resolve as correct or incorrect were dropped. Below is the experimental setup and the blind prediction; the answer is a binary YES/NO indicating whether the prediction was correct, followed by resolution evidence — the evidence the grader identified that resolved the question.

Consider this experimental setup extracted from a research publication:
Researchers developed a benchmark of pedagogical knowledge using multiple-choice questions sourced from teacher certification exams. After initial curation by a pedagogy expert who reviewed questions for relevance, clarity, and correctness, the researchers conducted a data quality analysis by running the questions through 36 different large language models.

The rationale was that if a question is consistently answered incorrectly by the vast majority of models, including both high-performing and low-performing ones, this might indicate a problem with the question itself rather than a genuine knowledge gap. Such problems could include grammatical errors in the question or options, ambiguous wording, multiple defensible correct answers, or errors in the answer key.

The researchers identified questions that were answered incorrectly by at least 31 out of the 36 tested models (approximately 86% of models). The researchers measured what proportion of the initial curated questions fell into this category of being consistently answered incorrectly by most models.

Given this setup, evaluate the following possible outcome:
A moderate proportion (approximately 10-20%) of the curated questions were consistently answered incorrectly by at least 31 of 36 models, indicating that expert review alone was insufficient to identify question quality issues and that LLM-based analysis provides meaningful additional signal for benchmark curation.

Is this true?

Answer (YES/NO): YES